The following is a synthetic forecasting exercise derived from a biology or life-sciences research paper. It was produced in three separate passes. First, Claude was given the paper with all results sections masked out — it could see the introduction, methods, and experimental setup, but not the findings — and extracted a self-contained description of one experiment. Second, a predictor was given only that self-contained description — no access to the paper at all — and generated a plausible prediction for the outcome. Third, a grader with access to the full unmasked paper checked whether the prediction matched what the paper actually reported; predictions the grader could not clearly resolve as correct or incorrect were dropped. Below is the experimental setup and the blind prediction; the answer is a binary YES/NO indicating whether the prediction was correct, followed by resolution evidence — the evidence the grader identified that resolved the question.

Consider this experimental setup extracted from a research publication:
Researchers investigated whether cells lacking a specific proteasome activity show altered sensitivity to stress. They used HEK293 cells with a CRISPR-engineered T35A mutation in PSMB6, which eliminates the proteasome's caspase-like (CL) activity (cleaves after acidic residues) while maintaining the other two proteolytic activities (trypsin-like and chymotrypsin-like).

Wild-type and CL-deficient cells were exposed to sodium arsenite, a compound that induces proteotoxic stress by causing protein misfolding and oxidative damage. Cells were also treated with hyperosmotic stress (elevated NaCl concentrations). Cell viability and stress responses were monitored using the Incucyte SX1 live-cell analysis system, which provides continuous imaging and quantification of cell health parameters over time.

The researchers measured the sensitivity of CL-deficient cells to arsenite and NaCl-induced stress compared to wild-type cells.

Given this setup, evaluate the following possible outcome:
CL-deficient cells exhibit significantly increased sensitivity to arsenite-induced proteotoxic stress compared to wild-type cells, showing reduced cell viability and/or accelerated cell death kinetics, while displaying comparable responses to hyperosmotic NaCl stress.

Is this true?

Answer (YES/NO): NO